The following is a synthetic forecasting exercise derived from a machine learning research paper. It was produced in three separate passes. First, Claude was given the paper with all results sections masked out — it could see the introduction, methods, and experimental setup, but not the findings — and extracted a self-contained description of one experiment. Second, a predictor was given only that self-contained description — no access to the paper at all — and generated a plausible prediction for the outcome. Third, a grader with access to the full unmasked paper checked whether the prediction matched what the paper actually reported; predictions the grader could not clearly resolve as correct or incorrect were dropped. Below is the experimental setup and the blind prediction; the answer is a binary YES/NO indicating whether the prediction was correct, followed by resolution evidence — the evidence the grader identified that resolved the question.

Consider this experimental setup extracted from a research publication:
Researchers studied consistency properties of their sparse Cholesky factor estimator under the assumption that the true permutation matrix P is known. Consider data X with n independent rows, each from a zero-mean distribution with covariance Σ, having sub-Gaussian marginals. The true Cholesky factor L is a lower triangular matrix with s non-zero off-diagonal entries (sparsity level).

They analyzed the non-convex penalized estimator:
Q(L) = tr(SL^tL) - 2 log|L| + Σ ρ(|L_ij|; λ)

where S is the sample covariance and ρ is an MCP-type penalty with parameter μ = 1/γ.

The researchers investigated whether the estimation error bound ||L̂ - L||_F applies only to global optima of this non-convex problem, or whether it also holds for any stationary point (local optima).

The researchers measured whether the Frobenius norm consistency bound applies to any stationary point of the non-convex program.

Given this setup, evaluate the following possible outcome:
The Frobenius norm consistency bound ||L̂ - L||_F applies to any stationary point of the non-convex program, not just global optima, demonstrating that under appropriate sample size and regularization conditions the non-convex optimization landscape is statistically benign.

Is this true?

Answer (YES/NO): YES